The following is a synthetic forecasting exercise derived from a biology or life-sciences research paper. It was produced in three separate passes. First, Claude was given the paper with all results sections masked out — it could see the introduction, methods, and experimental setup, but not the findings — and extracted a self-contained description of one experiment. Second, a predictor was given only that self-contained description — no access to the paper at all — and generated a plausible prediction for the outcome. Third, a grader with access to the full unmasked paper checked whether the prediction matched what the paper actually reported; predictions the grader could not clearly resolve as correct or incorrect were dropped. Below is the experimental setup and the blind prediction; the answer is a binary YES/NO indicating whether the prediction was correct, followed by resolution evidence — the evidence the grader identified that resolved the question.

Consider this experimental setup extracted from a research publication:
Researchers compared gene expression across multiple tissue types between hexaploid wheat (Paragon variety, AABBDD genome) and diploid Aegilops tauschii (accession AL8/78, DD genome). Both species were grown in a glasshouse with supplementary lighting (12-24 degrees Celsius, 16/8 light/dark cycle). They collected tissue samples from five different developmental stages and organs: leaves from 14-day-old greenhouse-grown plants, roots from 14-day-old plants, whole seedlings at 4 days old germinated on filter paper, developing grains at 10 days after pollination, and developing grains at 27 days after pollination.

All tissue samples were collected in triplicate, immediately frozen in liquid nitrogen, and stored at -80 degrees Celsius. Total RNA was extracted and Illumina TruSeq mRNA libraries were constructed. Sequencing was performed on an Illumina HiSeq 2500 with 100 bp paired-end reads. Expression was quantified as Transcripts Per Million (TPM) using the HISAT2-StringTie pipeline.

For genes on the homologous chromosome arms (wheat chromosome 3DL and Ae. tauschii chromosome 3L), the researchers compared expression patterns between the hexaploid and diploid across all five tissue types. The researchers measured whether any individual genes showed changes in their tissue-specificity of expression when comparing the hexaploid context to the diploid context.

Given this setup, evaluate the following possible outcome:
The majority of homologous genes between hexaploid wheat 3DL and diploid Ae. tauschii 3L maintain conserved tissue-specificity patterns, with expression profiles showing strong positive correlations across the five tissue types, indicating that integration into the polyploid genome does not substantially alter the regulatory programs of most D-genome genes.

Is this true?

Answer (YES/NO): YES